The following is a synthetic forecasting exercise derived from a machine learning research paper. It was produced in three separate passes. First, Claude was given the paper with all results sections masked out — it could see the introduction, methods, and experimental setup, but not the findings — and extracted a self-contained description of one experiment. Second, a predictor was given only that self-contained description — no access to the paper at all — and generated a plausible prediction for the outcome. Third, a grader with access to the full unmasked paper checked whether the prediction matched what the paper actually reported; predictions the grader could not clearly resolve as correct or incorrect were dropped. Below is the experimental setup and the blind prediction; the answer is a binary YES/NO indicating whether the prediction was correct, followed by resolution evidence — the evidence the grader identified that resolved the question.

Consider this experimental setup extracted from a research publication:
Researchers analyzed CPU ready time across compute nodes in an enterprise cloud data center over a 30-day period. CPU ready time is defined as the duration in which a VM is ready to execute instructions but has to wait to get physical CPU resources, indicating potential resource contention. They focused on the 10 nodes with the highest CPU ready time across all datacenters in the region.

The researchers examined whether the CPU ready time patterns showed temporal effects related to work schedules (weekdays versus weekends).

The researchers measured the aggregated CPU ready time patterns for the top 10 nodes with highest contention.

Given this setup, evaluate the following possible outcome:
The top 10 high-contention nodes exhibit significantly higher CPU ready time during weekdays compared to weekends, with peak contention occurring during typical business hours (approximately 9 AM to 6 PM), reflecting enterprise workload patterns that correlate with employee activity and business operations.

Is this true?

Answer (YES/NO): NO